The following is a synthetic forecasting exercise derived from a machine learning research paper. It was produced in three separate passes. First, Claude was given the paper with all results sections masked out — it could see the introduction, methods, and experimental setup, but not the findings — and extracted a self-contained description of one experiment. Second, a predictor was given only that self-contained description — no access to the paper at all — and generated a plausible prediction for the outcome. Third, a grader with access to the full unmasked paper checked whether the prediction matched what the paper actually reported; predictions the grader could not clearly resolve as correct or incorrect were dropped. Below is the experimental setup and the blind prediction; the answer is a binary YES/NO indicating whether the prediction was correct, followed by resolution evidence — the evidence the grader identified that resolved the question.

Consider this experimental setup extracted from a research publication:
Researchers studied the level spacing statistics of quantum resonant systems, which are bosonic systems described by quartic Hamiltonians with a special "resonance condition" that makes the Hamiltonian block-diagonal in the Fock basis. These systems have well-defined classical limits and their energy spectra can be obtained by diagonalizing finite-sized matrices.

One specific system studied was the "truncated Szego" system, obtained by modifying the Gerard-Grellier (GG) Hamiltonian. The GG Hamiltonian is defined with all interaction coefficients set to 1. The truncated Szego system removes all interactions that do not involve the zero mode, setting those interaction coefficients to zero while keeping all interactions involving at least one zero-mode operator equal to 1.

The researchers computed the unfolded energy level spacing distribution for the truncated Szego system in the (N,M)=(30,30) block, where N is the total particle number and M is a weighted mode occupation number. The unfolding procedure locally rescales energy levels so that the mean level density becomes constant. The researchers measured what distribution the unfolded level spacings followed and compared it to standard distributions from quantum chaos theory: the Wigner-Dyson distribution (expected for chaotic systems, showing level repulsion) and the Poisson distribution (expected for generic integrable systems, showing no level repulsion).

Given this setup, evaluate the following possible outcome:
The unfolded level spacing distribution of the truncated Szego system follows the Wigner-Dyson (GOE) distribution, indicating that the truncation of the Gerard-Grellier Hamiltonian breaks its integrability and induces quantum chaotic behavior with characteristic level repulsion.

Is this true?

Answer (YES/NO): NO